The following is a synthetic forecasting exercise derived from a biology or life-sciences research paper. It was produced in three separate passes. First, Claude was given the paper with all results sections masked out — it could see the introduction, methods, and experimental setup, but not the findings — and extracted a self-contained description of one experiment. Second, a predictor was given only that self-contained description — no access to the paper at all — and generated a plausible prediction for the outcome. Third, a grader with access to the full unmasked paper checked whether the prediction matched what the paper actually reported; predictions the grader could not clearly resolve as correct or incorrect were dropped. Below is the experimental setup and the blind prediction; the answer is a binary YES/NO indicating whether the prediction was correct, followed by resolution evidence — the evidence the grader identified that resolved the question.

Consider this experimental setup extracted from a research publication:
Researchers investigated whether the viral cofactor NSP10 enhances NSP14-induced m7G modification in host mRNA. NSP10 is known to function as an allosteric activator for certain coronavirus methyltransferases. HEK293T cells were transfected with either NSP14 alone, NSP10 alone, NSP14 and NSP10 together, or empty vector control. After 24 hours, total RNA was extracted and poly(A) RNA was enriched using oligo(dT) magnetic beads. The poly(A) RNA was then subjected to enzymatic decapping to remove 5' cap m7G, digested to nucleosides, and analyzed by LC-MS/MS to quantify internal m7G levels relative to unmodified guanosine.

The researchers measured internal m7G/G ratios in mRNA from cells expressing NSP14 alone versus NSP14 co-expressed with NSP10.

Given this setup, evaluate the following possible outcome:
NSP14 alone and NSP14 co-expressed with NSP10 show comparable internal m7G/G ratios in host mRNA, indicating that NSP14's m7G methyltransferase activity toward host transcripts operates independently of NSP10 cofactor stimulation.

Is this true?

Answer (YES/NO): NO